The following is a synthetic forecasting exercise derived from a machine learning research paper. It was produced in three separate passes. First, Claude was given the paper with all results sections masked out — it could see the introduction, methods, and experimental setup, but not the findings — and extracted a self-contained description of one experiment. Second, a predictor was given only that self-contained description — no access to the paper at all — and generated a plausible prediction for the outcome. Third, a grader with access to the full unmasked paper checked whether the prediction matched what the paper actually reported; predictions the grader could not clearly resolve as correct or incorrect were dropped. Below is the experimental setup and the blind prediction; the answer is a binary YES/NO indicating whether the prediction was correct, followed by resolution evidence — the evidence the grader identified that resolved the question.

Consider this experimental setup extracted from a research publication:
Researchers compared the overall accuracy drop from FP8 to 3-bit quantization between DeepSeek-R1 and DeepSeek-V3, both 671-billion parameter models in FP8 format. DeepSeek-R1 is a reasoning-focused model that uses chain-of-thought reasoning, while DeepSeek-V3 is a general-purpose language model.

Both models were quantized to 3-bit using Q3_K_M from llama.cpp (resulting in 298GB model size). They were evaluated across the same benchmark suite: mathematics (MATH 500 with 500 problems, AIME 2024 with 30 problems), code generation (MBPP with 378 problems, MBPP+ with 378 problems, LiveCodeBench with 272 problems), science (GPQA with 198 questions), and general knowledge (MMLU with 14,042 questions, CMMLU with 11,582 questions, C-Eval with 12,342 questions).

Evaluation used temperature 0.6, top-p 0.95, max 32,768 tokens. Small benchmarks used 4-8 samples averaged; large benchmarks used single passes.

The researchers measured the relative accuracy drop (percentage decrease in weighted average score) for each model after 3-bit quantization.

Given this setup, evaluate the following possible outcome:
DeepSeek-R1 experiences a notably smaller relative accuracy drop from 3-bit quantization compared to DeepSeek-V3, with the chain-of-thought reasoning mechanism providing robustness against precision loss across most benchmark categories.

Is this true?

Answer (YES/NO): NO